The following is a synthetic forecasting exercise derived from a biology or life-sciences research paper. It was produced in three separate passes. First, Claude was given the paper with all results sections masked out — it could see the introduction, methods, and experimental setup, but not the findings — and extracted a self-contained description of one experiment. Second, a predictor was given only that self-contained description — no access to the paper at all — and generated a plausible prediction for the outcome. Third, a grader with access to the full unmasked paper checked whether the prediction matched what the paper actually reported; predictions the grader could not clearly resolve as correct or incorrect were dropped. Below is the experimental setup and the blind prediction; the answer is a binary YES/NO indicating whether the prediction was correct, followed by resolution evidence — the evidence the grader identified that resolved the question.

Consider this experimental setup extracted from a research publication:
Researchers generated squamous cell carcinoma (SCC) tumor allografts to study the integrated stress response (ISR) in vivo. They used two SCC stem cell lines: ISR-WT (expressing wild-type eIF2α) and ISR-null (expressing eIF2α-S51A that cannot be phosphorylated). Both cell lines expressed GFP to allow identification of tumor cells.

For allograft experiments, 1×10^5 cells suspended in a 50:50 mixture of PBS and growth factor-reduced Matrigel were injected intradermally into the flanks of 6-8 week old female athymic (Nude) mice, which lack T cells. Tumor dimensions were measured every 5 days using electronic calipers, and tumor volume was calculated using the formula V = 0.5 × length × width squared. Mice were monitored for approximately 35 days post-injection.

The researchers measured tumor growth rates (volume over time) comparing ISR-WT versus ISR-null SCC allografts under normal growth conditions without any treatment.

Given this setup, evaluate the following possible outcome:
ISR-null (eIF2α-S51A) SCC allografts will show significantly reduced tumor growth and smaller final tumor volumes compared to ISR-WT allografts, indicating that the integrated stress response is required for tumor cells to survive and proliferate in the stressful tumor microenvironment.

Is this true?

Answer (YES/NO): NO